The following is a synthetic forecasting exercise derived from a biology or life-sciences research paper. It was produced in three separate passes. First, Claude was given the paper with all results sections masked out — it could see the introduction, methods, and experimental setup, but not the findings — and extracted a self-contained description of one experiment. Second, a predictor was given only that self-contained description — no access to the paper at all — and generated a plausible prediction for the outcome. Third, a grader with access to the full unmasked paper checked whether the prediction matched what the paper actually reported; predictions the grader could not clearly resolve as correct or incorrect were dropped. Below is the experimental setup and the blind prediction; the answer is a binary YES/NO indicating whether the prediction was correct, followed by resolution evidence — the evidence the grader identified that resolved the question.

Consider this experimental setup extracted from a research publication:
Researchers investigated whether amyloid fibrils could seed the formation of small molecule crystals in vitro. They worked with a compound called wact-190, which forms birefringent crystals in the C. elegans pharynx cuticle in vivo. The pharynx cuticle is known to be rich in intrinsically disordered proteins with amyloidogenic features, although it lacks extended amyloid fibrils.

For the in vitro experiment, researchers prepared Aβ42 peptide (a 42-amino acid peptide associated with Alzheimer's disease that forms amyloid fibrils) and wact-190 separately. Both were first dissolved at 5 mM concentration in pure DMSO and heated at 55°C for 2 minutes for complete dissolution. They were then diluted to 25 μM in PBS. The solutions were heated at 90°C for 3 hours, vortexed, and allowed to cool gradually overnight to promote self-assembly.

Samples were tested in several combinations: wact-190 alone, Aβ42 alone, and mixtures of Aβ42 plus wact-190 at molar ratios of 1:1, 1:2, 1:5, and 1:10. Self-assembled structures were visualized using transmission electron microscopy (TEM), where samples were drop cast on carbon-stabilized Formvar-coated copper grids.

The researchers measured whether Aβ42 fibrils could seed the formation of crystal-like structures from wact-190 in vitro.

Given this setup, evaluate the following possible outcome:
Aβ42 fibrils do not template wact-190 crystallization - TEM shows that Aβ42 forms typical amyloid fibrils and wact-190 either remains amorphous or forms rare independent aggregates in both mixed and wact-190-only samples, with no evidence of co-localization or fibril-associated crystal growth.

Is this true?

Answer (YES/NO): NO